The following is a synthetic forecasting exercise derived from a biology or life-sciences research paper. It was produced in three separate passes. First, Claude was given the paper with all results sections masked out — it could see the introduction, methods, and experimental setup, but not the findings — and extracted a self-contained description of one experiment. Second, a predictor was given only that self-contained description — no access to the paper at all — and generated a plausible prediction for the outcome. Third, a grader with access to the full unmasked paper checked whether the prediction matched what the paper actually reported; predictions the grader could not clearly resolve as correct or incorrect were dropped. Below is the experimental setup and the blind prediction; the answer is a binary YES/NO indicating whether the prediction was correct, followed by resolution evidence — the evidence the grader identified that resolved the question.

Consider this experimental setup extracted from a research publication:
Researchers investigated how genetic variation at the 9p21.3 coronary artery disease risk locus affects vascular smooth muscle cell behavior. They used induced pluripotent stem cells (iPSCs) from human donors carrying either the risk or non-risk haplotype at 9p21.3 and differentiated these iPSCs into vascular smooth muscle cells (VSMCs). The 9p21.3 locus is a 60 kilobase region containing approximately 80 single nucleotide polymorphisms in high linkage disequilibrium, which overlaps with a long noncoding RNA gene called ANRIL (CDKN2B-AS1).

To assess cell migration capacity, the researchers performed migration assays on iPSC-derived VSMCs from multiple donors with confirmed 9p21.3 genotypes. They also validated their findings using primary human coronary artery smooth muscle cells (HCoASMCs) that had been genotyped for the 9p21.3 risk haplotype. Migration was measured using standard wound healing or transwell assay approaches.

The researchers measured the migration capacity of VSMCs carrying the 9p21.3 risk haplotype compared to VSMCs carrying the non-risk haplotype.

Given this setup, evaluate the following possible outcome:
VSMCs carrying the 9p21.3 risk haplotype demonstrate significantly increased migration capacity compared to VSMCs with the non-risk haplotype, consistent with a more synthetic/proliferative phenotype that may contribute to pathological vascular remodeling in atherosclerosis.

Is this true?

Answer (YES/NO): NO